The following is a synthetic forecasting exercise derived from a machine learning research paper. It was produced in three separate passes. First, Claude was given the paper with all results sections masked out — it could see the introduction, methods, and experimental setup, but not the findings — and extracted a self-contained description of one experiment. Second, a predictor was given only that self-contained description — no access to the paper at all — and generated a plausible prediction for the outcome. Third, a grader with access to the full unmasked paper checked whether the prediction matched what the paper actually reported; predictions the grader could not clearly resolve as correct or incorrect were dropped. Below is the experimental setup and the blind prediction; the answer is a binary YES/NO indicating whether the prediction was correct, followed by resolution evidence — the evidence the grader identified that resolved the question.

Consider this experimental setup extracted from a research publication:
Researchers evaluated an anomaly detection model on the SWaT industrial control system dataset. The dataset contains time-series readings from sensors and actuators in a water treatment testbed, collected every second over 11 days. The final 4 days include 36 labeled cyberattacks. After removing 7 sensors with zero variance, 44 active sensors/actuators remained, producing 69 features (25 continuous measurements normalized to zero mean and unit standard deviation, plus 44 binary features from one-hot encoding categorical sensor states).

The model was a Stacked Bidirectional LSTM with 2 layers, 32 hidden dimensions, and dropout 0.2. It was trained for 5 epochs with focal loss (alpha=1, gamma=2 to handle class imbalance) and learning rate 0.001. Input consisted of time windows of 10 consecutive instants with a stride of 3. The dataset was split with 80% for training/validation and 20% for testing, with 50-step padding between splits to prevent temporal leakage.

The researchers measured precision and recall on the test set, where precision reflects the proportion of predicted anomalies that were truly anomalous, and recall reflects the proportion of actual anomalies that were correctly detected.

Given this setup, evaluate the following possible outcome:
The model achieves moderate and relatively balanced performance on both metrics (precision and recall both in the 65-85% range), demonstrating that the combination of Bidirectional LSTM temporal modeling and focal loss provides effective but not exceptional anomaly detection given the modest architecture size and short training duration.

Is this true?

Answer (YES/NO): NO